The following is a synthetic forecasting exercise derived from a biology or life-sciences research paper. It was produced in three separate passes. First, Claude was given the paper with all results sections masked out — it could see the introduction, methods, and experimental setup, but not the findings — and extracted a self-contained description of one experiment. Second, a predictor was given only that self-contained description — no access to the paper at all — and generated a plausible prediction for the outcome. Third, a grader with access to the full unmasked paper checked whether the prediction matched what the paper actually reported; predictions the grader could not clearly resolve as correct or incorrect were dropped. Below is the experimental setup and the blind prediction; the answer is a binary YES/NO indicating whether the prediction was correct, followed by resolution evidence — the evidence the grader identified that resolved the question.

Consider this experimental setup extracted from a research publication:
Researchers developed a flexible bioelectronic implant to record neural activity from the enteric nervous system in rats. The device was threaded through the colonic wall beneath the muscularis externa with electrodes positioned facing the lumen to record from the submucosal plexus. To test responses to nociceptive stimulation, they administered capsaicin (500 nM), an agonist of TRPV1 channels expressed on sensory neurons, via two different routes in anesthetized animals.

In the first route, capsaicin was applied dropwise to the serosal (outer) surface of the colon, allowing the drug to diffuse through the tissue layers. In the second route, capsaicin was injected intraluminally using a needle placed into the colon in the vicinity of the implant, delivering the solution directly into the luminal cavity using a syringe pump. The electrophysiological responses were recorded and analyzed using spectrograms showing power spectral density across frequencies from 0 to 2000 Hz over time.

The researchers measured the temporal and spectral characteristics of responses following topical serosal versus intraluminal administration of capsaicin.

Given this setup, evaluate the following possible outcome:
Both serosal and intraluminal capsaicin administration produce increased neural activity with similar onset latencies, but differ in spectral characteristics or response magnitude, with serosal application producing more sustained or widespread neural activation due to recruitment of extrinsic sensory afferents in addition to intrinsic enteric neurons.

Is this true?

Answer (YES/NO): NO